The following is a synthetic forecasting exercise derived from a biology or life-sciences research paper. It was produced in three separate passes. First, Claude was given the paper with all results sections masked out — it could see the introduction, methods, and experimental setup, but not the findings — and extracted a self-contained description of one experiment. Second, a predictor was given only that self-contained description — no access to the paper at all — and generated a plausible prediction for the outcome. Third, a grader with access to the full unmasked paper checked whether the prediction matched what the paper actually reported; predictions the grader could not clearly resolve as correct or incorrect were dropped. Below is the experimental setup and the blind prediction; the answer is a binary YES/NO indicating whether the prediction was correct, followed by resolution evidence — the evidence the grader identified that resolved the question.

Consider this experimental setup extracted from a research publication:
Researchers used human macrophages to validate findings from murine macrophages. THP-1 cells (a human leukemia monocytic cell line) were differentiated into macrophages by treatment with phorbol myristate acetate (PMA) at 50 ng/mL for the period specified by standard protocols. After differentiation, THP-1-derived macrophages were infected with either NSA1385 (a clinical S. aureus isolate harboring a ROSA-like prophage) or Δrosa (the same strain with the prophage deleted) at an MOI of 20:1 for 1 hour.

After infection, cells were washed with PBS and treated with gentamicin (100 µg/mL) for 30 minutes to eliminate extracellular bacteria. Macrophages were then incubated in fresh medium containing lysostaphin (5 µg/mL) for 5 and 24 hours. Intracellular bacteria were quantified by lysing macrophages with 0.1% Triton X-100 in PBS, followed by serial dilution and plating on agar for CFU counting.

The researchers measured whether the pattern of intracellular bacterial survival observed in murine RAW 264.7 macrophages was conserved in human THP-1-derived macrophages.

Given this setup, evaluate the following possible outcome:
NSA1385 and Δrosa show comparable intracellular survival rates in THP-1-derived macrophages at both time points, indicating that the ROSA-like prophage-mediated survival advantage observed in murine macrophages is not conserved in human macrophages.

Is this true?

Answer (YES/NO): NO